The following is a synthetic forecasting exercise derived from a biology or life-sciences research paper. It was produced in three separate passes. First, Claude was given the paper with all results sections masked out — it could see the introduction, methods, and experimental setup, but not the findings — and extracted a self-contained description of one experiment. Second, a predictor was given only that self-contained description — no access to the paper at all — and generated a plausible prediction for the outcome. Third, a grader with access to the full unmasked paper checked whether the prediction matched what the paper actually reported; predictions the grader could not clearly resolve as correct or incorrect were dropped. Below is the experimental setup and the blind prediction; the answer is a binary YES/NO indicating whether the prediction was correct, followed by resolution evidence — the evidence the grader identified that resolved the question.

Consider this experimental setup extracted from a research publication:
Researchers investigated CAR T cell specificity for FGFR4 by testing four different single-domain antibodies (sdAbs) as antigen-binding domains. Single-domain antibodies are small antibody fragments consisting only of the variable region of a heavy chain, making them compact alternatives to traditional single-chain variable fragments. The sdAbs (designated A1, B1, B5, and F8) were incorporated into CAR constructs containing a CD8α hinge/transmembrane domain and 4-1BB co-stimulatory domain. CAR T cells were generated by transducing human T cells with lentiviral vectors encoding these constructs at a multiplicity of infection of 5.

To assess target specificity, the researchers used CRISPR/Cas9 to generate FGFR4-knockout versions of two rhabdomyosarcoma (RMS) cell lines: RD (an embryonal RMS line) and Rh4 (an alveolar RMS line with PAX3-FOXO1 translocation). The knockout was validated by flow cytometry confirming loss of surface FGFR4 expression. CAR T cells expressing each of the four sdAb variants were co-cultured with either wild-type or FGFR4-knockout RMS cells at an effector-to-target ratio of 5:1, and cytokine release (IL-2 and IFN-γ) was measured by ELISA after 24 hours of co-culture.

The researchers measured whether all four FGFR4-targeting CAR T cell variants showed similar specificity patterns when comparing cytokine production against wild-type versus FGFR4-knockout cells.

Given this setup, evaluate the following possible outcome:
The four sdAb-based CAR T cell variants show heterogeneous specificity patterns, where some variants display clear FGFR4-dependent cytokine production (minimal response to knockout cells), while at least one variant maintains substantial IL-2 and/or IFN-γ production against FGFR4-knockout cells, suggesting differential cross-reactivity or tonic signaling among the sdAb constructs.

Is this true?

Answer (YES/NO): NO